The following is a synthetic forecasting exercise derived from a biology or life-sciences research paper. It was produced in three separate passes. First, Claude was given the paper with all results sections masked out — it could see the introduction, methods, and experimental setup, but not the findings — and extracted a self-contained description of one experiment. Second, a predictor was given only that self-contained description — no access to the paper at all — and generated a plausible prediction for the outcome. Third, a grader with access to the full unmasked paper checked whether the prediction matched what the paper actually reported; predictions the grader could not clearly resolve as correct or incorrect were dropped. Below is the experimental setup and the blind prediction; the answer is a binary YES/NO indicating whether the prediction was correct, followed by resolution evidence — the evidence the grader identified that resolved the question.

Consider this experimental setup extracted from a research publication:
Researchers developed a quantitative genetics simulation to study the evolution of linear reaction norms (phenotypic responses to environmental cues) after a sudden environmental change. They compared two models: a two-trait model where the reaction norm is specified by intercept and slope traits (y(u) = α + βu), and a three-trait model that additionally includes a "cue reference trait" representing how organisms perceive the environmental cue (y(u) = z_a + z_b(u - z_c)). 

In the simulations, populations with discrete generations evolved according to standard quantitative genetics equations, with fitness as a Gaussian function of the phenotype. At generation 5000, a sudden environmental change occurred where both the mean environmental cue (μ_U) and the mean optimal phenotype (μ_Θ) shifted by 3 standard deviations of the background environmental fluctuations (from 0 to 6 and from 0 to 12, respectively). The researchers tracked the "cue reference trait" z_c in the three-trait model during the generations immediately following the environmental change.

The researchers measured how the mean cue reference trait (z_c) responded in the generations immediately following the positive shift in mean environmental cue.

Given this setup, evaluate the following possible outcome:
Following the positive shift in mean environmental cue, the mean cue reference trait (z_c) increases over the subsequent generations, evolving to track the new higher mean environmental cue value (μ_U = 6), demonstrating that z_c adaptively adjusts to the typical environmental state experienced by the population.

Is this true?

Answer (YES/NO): NO